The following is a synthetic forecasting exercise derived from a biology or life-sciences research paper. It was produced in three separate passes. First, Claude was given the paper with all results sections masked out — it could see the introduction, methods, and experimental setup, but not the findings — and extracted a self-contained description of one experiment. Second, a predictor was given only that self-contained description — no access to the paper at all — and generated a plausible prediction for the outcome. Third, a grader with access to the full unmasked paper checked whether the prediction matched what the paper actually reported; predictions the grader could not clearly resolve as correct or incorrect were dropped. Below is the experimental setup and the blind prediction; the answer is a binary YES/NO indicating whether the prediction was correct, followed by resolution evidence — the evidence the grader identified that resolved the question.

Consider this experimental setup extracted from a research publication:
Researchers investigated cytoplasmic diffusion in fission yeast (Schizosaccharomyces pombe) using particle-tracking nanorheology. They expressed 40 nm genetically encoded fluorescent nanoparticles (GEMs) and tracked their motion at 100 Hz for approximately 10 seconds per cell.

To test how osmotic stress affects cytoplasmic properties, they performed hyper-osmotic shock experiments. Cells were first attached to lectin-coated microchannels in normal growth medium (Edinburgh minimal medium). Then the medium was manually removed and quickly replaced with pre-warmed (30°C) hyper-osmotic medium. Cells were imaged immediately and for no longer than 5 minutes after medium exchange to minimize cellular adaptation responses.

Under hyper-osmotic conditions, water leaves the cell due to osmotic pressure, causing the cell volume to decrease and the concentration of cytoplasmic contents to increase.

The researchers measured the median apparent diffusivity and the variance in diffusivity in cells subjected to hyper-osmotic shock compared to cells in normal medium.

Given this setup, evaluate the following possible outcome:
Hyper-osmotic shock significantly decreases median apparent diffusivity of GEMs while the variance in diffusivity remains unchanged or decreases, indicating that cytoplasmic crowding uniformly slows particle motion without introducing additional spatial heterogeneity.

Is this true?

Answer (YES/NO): NO